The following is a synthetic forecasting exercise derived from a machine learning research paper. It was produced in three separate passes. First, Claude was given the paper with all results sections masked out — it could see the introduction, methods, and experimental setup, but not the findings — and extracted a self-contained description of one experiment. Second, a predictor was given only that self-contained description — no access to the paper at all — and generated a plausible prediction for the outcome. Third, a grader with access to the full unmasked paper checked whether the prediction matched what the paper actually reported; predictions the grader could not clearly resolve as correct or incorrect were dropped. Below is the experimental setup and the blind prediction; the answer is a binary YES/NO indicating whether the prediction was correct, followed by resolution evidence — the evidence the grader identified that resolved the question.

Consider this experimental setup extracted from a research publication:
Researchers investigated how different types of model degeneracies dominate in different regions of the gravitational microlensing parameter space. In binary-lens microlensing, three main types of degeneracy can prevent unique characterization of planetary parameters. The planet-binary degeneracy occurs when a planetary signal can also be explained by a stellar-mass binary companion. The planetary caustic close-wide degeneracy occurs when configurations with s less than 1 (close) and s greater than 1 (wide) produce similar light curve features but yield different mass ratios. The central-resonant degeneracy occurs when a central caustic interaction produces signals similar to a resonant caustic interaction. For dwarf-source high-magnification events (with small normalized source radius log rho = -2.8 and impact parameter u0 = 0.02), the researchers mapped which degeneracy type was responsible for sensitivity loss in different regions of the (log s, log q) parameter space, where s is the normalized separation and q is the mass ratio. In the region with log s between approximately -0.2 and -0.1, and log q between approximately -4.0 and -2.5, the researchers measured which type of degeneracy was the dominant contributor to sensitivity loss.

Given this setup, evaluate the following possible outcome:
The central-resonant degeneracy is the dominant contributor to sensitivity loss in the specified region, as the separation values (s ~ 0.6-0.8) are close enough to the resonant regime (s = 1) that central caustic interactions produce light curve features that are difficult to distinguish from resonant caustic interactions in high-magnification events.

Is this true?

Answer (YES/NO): NO